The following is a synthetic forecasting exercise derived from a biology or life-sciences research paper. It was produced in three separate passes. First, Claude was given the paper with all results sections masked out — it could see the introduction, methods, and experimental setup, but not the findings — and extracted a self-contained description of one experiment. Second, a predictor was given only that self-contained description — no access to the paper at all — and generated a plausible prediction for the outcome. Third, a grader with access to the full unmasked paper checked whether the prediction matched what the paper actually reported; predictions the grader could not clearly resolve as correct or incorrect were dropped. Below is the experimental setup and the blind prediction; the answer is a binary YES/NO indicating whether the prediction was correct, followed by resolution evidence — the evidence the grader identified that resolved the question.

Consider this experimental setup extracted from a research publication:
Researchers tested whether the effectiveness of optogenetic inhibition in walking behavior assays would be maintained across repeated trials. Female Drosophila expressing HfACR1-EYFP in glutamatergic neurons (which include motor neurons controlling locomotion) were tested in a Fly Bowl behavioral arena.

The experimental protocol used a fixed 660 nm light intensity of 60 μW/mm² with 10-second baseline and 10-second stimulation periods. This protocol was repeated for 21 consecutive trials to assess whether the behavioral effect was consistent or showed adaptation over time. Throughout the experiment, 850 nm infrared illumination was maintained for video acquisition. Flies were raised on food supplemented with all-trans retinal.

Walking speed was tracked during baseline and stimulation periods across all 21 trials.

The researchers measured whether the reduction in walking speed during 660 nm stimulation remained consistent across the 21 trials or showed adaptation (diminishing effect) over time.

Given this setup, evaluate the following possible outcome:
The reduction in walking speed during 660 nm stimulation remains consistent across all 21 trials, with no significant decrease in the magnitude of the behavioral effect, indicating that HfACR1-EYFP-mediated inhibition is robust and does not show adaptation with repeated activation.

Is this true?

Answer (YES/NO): NO